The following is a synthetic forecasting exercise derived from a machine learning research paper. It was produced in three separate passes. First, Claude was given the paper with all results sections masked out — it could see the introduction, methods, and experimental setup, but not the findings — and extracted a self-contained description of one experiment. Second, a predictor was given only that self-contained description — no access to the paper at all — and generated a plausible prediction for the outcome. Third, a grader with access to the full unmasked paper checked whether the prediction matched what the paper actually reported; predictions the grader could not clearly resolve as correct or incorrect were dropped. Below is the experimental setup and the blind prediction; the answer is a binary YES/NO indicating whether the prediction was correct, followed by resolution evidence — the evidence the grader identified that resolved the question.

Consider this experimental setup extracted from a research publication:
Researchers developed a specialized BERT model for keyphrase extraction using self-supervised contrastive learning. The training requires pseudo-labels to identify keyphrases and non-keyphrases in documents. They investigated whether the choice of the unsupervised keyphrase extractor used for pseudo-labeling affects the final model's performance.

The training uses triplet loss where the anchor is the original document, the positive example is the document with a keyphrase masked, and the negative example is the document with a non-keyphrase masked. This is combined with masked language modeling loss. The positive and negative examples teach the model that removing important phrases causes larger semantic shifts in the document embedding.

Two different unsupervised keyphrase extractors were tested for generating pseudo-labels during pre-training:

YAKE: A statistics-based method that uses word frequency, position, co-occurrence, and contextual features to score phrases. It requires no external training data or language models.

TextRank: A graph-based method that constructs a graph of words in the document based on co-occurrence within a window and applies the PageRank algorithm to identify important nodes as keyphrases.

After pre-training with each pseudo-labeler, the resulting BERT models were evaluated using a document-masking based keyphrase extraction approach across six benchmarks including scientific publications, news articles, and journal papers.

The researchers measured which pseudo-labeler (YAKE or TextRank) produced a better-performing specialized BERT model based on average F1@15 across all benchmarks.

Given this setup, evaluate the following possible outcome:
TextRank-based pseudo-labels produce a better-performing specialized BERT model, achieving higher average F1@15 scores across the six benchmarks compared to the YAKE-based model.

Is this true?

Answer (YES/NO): NO